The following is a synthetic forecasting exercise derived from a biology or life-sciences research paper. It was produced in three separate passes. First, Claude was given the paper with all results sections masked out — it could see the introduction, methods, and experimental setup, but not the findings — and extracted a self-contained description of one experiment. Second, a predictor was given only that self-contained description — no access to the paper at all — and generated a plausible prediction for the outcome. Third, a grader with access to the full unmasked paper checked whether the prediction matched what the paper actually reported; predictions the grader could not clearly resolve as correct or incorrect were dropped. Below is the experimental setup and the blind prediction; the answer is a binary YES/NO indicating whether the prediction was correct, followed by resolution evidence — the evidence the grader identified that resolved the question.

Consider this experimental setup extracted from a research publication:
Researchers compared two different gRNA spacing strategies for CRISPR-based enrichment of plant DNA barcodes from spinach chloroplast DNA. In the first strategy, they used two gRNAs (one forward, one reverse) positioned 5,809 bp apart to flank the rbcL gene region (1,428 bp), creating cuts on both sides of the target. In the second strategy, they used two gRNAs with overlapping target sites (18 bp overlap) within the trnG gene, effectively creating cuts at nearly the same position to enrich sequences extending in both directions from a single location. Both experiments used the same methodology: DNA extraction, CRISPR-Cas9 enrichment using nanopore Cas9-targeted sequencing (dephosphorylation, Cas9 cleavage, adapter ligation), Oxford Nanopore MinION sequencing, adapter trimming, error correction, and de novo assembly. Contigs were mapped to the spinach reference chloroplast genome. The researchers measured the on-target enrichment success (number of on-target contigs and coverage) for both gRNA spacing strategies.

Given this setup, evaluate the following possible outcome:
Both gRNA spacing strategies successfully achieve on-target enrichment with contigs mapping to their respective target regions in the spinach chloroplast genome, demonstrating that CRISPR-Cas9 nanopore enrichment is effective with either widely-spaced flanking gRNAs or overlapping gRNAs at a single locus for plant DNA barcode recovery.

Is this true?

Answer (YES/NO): NO